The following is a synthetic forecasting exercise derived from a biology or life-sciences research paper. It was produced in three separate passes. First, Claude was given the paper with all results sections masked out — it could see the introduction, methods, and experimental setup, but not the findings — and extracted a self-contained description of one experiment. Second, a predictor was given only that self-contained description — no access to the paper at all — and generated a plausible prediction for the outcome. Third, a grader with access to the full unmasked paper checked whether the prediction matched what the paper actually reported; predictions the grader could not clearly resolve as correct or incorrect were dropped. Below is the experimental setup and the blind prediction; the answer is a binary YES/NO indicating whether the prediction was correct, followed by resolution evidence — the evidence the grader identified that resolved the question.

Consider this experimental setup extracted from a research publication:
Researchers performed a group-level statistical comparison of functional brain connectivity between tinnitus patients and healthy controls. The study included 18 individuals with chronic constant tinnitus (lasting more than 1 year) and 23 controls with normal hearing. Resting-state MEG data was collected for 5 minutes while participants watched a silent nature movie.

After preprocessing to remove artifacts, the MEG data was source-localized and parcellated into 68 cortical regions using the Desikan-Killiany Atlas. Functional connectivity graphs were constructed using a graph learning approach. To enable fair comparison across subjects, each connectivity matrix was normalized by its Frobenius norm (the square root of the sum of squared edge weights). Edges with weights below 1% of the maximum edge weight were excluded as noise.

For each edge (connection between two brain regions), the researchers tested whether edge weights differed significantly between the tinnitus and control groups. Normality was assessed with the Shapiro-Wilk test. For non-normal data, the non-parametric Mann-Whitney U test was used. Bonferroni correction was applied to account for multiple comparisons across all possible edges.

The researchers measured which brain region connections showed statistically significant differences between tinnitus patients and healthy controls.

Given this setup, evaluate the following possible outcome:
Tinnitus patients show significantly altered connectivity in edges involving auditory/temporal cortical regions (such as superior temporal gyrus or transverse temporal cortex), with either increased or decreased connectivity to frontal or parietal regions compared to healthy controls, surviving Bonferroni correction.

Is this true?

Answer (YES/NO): YES